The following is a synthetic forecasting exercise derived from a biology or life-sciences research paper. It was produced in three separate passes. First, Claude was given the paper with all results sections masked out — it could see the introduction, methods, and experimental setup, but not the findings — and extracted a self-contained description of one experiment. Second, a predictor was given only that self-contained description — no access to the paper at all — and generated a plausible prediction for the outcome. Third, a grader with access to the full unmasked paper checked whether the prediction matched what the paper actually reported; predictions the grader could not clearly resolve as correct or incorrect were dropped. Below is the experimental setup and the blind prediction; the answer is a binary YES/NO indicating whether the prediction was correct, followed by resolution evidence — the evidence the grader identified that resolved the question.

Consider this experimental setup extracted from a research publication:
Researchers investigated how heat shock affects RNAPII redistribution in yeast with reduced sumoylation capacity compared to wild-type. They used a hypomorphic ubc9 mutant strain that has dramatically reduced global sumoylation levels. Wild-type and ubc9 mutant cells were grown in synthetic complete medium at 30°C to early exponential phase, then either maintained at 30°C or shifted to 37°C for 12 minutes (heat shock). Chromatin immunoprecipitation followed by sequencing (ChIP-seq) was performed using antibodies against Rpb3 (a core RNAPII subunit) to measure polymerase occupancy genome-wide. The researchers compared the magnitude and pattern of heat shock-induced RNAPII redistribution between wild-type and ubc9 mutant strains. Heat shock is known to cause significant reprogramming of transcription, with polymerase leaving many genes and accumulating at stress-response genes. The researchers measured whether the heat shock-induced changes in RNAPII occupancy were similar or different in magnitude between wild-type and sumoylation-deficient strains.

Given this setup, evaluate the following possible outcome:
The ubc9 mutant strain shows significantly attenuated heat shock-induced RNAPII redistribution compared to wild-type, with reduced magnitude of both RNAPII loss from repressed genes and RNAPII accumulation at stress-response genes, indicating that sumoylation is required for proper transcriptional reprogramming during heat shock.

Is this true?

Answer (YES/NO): NO